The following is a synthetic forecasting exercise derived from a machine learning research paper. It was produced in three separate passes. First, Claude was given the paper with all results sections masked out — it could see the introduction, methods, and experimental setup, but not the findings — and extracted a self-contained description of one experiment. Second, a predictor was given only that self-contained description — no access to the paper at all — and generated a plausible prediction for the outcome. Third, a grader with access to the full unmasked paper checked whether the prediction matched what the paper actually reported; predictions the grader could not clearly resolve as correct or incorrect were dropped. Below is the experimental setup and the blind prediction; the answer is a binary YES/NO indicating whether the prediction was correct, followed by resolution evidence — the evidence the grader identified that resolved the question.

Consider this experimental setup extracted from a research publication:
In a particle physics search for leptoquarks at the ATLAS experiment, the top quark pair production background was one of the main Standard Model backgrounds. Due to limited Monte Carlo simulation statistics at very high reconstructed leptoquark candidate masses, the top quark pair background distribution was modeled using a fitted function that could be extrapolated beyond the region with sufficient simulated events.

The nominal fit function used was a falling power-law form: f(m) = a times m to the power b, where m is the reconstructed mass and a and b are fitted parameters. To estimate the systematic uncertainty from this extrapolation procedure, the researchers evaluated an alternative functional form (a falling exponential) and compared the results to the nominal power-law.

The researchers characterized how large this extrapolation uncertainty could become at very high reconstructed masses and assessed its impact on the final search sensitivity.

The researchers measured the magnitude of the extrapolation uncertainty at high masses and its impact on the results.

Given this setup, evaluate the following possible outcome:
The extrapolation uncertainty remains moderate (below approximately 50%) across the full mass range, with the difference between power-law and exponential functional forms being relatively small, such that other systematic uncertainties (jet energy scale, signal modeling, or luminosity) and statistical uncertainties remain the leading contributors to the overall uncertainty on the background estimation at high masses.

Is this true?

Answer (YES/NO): NO